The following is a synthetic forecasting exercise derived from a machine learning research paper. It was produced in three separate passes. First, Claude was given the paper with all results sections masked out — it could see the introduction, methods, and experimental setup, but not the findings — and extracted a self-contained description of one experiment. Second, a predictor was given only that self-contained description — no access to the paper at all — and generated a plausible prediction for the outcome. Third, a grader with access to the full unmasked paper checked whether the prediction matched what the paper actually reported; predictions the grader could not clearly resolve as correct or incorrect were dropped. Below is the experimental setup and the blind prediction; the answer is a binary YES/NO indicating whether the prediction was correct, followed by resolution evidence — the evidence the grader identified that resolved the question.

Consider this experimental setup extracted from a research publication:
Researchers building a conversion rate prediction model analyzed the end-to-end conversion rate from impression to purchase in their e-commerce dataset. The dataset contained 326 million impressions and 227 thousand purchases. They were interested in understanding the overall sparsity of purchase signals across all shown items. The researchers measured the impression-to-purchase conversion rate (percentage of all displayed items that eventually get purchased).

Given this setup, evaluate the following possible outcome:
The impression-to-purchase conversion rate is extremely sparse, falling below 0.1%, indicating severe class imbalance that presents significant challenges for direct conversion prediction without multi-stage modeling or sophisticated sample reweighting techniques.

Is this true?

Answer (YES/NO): YES